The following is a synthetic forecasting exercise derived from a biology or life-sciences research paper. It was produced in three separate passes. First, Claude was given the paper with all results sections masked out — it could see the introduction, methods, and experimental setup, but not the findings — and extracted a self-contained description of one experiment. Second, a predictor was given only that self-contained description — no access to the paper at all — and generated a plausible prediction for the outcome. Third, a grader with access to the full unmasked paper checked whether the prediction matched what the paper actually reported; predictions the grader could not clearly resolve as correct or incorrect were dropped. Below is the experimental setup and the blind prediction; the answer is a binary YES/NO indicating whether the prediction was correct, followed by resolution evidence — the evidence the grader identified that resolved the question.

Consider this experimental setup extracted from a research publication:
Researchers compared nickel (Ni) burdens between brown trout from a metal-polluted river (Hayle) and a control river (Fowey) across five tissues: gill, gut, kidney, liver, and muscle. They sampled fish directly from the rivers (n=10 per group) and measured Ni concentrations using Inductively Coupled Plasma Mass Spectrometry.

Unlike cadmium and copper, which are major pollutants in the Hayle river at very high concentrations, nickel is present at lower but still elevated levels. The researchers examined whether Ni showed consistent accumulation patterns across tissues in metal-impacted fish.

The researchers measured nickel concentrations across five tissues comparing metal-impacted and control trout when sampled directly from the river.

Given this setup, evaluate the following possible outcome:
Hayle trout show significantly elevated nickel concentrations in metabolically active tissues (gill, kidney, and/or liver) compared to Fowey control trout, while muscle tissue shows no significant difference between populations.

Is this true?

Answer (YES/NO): YES